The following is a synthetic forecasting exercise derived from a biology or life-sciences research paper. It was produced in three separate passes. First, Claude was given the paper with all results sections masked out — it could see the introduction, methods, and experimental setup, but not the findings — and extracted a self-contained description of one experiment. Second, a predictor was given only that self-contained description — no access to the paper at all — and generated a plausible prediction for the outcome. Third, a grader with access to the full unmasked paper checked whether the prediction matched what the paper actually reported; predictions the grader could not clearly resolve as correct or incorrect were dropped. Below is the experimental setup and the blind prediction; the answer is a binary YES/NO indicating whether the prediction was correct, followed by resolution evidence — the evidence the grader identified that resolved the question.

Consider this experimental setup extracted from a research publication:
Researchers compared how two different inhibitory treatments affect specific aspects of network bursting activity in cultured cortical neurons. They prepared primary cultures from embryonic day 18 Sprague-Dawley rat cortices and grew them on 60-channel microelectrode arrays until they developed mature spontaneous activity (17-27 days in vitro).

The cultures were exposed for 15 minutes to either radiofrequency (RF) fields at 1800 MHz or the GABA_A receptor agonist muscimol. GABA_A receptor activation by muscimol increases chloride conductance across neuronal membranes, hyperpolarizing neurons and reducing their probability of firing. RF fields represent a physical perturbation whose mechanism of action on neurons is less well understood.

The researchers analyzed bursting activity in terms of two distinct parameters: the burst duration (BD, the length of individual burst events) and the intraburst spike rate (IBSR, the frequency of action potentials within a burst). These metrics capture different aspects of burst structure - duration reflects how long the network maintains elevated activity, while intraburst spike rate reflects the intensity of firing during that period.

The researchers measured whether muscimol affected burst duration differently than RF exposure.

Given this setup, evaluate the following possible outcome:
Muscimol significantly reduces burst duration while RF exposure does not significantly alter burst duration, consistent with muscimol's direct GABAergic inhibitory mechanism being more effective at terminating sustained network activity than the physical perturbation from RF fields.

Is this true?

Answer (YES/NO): NO